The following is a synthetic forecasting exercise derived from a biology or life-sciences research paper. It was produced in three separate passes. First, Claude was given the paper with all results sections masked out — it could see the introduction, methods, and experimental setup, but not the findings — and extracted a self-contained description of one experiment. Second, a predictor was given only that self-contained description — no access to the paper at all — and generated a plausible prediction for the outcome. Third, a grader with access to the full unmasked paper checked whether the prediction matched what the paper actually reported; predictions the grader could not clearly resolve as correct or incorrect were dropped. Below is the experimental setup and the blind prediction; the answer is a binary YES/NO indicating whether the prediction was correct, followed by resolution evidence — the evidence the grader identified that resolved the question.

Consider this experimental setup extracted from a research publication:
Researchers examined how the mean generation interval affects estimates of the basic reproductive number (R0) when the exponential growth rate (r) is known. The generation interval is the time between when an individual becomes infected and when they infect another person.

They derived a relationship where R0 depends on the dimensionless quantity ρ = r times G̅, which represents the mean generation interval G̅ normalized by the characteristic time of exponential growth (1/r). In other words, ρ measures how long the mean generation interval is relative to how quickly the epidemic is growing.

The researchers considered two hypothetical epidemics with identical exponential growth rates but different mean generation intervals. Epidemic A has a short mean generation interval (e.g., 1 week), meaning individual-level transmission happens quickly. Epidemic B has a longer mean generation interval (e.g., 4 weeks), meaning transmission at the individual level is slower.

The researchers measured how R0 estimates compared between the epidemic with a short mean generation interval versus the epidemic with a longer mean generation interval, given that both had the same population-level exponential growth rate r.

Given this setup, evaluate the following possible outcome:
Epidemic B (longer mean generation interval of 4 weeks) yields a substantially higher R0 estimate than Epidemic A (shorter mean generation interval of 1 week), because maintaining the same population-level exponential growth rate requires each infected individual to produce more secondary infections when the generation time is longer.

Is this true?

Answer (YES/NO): YES